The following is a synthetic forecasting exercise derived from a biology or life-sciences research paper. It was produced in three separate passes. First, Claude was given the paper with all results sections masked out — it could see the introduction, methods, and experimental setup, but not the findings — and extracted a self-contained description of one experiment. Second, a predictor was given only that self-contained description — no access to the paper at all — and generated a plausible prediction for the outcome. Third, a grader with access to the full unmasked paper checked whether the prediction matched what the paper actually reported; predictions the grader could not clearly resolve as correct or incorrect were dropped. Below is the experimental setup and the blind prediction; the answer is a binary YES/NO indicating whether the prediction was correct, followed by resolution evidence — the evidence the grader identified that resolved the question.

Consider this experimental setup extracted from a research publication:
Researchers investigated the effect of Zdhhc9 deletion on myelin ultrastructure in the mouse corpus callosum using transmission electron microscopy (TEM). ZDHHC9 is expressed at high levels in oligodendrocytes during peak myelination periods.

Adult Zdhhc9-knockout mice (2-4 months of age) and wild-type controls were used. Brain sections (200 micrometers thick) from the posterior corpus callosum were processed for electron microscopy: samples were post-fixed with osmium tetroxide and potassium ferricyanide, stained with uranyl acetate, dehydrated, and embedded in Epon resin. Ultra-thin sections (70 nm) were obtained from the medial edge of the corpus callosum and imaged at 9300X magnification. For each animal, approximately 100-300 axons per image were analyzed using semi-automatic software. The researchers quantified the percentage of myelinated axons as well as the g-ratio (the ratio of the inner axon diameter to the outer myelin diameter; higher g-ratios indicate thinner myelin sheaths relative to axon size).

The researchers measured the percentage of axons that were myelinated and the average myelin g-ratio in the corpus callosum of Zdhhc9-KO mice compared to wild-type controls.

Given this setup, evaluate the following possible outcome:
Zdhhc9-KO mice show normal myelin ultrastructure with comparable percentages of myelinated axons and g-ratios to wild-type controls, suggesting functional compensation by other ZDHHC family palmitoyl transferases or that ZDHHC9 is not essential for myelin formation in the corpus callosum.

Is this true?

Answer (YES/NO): NO